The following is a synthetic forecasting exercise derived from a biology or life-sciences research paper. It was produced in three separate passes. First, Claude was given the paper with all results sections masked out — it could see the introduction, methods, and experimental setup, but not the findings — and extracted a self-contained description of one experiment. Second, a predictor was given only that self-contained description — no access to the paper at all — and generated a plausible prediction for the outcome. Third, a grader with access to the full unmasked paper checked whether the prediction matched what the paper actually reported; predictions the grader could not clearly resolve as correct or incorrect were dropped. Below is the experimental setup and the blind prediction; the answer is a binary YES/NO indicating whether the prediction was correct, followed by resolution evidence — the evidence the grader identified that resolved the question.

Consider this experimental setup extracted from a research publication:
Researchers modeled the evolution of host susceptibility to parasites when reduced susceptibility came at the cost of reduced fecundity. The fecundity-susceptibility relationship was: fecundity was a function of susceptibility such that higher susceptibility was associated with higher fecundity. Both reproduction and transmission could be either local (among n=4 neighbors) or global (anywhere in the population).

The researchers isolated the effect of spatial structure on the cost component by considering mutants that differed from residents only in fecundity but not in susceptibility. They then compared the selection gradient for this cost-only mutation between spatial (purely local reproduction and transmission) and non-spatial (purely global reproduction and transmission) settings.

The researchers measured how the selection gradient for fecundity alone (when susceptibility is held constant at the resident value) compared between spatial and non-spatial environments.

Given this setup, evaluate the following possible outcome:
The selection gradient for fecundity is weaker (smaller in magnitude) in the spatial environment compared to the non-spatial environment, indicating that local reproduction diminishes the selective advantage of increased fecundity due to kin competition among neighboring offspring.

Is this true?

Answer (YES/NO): YES